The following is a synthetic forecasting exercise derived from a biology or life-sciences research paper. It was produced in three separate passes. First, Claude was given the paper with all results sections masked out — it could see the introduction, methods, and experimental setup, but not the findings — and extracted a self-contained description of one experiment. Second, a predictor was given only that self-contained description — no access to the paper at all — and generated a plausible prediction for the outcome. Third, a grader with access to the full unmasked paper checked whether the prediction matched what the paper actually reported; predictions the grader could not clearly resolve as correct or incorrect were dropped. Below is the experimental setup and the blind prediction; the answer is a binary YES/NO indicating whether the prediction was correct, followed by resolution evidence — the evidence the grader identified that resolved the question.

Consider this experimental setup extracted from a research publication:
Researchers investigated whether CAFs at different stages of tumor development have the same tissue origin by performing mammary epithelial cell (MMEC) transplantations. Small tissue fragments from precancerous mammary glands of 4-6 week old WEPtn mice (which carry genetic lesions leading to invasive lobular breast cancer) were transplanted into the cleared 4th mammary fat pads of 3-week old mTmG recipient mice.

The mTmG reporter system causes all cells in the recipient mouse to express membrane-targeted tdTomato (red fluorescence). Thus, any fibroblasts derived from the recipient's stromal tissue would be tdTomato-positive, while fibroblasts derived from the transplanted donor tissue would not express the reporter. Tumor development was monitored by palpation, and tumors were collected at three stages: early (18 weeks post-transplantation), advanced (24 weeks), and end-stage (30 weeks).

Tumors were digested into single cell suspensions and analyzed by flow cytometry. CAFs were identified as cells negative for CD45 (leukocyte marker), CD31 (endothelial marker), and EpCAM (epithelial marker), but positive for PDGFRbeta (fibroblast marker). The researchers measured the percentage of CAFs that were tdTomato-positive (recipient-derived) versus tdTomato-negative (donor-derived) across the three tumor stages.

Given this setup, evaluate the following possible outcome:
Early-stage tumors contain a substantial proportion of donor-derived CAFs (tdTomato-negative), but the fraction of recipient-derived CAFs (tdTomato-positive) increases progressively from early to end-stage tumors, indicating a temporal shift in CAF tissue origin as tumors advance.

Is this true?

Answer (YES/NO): NO